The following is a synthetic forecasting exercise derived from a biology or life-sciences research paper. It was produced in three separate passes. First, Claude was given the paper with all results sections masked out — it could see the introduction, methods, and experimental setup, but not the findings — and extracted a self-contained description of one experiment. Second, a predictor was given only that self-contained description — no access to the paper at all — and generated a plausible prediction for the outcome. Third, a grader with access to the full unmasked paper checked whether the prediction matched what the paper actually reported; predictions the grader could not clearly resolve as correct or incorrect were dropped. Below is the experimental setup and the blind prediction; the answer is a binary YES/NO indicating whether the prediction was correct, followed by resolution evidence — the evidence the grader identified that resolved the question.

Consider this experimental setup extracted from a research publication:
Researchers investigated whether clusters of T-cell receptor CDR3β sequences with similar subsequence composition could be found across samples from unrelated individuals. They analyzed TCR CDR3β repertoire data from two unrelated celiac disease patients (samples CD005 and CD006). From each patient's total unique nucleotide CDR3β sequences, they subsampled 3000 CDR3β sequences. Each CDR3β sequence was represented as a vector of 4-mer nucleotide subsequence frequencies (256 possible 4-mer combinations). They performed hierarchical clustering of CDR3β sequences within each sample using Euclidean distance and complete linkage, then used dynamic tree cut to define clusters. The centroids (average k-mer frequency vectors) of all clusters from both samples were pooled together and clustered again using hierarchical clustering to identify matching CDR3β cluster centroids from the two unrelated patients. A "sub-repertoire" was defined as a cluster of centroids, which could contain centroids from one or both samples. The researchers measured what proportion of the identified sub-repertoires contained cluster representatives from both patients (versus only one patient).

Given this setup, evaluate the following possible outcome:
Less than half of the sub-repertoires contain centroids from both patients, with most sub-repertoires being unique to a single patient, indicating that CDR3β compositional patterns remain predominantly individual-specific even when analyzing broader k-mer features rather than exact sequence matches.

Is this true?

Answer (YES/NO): NO